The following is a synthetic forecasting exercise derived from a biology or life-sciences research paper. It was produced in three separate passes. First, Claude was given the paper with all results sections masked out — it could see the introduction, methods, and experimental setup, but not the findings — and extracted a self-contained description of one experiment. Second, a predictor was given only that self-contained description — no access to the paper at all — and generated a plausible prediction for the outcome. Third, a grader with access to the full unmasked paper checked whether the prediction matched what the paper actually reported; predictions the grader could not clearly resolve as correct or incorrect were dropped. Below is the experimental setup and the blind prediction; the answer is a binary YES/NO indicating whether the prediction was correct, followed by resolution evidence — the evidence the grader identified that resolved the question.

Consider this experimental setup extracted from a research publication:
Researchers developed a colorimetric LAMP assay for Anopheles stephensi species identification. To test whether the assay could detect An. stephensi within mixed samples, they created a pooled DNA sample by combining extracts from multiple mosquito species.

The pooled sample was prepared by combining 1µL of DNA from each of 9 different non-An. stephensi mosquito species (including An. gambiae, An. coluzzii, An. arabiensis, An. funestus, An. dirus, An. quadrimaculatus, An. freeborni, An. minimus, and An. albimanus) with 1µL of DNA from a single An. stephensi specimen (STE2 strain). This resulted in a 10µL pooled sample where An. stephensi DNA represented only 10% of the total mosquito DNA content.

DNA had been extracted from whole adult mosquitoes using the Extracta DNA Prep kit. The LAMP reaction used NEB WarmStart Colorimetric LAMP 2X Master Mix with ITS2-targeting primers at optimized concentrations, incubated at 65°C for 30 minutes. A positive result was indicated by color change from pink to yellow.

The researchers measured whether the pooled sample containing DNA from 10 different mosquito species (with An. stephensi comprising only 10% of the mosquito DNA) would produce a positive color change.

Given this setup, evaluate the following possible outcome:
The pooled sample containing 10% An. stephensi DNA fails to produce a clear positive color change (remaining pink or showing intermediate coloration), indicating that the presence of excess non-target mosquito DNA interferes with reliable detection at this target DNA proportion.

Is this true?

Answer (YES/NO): NO